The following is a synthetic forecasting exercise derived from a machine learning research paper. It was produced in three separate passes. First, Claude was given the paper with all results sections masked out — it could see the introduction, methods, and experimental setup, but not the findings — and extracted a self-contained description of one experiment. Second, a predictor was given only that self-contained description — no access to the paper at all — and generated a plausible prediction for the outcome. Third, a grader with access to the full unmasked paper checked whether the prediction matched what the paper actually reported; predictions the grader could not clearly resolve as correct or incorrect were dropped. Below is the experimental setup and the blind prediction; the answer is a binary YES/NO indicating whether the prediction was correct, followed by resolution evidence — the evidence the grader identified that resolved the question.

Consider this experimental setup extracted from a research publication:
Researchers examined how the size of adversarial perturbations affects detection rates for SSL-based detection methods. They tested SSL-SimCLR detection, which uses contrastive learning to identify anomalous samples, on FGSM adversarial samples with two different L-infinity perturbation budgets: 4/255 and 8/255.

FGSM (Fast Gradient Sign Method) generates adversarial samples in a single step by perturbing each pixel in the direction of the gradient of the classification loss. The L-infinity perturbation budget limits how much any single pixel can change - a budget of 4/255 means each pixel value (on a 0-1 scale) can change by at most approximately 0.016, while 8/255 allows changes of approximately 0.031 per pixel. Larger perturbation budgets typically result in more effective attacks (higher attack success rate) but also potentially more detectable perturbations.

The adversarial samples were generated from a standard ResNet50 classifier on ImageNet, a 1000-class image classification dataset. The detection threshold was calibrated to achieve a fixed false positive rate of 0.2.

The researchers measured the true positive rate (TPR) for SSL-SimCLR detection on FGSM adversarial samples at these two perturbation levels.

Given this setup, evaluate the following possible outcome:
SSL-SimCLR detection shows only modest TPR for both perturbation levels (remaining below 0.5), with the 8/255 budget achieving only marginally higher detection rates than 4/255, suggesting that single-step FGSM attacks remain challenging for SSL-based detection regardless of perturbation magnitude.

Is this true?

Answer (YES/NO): NO